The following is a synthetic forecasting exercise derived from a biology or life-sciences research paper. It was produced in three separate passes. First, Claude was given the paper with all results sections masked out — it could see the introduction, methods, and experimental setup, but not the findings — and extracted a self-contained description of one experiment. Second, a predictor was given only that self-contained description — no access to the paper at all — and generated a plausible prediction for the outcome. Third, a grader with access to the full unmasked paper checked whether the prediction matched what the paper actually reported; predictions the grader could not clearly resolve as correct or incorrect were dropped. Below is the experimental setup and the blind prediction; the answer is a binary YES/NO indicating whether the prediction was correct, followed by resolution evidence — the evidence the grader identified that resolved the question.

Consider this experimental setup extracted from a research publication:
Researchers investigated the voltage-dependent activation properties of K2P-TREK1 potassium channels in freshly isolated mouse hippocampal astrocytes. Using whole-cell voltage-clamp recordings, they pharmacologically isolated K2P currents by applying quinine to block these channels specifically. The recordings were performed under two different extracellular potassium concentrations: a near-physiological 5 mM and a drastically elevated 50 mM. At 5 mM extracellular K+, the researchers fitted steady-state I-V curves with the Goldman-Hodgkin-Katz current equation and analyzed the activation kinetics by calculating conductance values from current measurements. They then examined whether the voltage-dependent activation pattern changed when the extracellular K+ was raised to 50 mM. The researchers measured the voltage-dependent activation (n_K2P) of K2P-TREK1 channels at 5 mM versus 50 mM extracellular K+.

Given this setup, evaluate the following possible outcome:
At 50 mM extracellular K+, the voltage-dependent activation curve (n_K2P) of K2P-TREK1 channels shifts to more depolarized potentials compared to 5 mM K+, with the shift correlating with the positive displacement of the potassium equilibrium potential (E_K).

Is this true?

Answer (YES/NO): NO